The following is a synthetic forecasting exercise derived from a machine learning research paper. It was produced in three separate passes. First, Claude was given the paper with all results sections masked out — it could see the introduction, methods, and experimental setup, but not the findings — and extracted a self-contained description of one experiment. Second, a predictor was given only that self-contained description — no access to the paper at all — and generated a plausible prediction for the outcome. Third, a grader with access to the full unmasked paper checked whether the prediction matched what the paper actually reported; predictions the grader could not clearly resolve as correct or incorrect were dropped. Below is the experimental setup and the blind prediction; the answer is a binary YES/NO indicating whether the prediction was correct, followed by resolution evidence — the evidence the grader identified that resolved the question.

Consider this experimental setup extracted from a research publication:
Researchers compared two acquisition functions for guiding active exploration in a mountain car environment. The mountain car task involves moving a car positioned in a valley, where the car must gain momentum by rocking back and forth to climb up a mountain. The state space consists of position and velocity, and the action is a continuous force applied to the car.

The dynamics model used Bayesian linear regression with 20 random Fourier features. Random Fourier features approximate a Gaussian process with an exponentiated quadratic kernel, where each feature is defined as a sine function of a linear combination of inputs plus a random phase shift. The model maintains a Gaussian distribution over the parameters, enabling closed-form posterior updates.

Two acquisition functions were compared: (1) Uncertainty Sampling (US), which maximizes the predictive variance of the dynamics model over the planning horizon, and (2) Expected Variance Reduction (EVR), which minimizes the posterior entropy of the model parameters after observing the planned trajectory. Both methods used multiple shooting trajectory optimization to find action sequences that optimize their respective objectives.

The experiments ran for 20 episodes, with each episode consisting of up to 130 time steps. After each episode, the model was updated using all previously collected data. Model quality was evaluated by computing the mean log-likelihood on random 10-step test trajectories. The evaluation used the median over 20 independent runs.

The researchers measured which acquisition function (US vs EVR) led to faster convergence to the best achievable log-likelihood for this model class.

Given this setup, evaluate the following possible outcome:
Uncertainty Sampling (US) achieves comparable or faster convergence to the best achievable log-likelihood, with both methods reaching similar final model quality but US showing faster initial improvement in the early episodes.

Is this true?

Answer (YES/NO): NO